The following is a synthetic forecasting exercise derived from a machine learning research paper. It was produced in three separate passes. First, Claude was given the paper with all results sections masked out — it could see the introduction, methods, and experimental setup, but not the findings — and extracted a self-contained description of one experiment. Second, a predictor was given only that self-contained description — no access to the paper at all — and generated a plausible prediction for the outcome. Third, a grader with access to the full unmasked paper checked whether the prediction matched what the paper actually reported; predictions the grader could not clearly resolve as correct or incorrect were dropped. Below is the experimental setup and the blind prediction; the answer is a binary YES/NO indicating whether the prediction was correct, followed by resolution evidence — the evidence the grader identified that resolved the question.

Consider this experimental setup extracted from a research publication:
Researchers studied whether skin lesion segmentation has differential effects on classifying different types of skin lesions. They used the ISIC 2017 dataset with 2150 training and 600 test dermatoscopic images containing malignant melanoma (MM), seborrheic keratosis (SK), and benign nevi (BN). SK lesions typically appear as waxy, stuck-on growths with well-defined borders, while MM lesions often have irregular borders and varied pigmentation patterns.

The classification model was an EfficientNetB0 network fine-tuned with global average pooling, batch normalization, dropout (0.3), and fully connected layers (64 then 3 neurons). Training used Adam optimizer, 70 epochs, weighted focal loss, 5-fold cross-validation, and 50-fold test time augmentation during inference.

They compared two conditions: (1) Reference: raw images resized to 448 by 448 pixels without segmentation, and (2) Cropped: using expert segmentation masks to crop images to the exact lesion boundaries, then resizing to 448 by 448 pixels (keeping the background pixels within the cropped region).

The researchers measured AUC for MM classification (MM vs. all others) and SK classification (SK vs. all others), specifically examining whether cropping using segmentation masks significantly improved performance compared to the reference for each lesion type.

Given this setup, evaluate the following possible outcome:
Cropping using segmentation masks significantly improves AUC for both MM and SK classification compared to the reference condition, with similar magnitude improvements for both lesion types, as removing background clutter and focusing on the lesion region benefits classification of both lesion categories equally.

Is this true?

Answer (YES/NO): NO